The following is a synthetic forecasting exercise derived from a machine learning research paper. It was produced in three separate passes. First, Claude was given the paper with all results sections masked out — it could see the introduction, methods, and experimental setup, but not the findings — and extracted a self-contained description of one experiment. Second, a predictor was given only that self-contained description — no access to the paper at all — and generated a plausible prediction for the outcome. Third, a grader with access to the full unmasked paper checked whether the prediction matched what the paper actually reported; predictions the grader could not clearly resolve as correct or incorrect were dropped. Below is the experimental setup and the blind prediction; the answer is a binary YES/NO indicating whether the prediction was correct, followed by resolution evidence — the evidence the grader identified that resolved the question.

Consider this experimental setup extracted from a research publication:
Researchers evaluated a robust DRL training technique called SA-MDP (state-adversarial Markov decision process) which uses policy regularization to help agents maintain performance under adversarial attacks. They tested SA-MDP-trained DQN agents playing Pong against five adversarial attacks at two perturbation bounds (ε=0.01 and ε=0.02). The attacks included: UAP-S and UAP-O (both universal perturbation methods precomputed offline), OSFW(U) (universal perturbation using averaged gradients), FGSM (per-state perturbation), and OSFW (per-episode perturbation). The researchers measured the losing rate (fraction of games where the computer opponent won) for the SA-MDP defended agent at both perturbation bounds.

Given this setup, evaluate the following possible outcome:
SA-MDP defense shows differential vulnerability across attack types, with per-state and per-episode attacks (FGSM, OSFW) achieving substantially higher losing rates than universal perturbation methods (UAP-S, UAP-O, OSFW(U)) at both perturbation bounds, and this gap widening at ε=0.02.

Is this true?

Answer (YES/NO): NO